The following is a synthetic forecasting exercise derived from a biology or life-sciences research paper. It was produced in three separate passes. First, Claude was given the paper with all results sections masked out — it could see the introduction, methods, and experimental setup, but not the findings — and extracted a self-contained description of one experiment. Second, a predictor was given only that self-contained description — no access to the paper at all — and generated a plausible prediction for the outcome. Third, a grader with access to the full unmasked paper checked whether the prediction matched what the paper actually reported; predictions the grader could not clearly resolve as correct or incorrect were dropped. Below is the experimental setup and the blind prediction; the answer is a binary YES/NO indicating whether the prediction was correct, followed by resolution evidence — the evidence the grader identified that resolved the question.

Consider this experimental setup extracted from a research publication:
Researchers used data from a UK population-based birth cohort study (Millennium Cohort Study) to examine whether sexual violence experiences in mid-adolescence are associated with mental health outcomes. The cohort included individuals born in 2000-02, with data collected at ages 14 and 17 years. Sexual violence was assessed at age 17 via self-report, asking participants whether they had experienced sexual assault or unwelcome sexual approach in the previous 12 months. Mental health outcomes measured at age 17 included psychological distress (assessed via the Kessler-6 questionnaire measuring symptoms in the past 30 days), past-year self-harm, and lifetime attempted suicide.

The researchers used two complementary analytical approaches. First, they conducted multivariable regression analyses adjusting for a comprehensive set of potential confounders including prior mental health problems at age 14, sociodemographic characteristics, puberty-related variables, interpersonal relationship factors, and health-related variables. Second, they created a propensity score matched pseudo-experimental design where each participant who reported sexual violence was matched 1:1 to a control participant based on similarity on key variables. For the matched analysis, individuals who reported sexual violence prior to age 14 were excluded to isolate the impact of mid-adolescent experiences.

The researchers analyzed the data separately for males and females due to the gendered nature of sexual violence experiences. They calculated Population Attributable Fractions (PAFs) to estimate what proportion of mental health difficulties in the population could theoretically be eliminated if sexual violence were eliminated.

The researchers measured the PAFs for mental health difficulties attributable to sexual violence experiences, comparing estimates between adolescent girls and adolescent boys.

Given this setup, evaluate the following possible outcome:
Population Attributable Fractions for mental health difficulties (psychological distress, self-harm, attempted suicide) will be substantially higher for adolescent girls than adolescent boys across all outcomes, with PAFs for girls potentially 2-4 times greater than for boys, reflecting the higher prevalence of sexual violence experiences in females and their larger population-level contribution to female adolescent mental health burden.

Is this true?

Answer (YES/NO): YES